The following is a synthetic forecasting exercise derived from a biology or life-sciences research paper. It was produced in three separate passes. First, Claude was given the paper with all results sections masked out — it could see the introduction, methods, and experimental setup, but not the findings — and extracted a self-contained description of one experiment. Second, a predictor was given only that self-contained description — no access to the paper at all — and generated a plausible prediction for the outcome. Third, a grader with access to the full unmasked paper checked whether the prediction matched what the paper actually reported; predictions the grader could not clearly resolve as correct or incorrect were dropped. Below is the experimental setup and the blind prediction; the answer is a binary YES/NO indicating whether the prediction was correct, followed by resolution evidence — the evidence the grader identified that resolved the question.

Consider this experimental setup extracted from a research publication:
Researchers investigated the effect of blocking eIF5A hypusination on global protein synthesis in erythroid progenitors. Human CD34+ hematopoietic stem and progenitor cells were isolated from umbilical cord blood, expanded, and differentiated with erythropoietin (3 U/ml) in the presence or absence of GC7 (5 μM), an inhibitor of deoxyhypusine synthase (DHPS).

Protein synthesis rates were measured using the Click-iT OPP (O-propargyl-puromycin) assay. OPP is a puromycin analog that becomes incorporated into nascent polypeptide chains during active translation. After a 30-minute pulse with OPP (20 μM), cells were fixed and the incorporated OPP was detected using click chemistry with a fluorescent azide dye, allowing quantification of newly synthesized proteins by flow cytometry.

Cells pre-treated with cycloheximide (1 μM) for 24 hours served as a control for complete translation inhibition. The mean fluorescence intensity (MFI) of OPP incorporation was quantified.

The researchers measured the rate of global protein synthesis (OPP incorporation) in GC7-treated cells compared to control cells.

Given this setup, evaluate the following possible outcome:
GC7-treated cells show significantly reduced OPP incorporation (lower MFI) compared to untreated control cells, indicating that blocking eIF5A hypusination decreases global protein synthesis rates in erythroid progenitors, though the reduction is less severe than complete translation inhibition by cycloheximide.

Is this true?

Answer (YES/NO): NO